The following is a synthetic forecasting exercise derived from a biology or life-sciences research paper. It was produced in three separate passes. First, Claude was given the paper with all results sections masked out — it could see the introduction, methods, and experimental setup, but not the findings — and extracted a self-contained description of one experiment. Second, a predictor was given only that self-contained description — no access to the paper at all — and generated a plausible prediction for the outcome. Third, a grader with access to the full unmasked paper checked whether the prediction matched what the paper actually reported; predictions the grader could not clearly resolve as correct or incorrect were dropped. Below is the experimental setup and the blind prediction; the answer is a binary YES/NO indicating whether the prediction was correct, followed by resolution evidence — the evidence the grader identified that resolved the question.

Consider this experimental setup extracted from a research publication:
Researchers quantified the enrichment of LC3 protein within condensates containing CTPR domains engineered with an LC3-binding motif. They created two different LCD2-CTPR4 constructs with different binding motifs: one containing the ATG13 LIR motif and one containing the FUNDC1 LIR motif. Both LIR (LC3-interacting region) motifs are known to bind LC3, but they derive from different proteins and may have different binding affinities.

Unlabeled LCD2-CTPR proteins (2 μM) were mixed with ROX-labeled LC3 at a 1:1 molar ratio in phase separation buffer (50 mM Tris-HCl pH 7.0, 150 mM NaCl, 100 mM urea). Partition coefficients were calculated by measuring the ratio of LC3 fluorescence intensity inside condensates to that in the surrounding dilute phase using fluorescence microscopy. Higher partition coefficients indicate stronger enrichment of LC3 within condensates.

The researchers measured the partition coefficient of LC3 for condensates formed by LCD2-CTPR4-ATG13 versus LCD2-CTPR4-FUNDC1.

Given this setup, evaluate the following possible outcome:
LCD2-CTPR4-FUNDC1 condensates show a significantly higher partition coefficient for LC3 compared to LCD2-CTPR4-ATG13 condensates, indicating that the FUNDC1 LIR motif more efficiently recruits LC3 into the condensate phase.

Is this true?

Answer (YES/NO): YES